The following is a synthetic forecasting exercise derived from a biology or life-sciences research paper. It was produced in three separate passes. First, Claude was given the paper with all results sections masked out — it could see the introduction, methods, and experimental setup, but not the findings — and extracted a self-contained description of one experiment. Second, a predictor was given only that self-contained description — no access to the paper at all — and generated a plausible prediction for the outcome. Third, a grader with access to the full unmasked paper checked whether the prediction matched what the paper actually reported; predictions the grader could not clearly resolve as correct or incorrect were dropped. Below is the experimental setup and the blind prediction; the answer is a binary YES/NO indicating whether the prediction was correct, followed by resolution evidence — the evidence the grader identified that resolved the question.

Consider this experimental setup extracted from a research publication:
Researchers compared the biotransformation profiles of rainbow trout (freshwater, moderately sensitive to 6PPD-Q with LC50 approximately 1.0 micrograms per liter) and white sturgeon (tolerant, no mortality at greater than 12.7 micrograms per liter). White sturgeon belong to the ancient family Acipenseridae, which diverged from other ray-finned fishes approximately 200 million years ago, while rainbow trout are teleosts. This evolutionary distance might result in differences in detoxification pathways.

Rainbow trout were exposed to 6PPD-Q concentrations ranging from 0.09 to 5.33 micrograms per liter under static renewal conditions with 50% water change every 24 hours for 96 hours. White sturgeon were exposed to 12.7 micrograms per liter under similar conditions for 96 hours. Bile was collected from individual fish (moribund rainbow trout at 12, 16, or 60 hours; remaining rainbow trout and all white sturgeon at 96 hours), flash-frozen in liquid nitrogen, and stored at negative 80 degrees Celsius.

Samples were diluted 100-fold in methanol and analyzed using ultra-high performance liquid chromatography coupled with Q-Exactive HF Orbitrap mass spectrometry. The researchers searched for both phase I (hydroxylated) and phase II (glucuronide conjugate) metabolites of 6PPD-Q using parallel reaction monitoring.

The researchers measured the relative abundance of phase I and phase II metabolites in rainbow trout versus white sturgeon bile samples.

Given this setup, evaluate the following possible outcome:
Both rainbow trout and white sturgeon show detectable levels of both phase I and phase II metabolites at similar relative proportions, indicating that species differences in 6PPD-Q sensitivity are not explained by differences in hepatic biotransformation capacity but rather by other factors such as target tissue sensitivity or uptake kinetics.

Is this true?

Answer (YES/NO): NO